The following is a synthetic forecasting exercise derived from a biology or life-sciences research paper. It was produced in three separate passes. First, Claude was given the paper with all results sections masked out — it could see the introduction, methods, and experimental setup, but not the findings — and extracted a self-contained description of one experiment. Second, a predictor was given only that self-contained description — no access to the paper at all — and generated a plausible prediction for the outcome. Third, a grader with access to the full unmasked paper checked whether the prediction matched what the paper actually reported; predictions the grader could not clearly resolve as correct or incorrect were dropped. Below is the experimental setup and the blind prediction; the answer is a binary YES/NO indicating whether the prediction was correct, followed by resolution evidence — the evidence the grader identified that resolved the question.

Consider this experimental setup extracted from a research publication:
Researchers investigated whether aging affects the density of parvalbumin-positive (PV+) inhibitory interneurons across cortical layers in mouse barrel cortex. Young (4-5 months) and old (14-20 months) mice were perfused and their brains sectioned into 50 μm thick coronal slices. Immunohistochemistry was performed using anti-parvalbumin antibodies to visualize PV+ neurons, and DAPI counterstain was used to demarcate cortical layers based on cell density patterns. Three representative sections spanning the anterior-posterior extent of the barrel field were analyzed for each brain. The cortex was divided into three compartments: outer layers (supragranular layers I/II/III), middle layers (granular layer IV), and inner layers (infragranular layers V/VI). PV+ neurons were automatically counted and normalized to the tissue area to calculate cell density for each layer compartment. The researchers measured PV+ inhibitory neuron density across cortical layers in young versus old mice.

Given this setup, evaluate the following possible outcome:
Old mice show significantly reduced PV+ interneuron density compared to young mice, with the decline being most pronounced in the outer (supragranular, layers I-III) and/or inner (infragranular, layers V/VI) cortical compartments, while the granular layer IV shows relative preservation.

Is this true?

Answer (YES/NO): NO